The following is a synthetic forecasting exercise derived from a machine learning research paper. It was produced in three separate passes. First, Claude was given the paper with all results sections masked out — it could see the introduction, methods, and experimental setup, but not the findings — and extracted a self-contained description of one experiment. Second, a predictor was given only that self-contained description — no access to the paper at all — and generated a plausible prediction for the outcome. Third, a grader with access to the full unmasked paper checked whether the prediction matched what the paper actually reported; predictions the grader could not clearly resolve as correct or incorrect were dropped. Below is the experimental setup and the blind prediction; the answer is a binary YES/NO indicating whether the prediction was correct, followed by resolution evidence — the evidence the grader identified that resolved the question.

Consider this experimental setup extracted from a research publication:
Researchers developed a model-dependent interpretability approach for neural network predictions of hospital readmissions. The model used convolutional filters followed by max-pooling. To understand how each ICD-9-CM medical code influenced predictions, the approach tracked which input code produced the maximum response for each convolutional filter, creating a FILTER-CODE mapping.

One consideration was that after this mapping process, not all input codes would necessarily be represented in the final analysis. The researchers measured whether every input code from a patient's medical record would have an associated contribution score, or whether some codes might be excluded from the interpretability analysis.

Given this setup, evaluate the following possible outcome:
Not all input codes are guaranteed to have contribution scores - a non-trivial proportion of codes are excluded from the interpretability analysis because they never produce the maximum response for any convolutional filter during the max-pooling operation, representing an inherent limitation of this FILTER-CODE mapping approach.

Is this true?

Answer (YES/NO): NO